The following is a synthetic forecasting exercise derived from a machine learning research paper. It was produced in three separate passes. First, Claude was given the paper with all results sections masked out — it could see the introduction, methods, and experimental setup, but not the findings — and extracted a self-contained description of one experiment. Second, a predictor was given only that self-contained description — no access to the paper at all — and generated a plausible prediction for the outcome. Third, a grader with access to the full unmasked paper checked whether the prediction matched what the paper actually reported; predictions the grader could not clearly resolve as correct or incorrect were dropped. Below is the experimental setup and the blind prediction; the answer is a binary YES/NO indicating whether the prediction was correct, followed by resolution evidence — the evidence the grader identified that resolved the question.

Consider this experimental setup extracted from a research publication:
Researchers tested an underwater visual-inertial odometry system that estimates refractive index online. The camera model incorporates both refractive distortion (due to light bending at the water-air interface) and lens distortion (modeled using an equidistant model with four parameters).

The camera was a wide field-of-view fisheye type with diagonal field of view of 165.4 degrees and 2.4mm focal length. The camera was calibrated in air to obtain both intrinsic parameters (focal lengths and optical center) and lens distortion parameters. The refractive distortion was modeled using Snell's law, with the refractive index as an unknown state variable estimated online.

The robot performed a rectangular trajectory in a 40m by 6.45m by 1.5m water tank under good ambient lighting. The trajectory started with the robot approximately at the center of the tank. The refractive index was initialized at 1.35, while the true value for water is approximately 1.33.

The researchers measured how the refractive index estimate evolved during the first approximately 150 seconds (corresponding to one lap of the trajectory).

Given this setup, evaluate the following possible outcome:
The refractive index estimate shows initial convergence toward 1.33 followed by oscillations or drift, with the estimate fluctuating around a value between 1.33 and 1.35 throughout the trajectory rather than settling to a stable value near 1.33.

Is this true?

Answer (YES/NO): NO